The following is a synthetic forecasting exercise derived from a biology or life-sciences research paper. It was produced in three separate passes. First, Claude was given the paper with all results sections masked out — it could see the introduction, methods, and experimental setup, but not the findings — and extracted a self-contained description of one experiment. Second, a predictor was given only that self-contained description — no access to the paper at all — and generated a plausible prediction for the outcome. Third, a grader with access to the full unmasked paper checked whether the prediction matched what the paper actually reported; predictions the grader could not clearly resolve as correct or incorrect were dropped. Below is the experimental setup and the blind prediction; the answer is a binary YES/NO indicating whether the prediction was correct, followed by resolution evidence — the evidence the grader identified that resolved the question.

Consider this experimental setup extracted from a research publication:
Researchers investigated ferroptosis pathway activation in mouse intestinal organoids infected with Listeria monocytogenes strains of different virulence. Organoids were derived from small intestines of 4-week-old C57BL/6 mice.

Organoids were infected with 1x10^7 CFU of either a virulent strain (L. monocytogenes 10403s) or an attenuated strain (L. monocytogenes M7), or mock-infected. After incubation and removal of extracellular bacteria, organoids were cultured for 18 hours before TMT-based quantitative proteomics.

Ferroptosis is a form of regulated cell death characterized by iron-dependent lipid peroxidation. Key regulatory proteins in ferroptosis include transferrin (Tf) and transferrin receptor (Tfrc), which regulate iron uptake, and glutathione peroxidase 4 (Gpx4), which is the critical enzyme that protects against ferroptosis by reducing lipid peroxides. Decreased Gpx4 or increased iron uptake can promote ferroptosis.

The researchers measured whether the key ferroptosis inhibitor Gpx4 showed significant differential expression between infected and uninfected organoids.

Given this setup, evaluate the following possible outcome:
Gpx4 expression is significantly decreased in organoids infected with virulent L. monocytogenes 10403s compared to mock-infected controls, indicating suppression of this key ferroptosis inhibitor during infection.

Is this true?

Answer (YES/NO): NO